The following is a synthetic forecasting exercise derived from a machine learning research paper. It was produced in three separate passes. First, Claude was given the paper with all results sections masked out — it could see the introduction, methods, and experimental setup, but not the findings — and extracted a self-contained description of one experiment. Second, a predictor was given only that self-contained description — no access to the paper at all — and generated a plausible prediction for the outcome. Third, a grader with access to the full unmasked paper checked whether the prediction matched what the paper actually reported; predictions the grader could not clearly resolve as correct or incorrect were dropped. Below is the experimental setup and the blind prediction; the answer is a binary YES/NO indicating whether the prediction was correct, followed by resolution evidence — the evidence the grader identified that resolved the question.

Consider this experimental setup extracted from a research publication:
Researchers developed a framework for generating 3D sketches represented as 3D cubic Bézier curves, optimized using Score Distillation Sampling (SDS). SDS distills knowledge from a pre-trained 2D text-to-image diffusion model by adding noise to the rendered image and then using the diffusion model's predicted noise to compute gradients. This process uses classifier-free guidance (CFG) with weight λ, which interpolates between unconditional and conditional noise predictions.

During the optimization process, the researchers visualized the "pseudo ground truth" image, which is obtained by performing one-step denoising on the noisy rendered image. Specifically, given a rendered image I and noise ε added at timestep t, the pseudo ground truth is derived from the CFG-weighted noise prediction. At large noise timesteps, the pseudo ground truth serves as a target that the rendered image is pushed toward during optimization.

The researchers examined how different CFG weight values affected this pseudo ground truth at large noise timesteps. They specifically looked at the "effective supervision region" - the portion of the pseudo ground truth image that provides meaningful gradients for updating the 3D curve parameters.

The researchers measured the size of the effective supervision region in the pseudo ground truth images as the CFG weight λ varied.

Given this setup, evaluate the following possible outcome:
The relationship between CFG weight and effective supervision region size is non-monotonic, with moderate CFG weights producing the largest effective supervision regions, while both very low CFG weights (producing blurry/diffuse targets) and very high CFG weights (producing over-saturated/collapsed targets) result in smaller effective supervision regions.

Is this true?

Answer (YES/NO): NO